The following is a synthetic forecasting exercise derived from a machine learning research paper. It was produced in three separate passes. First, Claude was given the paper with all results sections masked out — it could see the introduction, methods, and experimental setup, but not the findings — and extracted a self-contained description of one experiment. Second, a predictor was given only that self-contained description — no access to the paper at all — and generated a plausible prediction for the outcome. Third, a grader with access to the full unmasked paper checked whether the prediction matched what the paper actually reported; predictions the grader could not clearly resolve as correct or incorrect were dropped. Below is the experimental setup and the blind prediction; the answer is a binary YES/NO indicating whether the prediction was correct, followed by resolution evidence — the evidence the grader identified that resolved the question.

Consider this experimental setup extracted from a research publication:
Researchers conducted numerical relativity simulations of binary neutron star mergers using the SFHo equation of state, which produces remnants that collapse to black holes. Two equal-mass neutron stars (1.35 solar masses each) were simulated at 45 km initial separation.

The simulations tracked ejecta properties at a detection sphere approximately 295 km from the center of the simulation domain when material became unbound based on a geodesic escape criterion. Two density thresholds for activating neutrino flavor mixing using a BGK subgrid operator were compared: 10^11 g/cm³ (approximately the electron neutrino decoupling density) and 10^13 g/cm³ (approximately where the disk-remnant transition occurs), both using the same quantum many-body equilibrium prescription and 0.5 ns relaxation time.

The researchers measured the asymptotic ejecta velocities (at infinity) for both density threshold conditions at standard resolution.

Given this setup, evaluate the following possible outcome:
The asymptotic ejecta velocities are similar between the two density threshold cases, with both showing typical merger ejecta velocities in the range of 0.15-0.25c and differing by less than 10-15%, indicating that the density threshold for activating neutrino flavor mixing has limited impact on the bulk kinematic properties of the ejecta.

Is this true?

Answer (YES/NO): NO